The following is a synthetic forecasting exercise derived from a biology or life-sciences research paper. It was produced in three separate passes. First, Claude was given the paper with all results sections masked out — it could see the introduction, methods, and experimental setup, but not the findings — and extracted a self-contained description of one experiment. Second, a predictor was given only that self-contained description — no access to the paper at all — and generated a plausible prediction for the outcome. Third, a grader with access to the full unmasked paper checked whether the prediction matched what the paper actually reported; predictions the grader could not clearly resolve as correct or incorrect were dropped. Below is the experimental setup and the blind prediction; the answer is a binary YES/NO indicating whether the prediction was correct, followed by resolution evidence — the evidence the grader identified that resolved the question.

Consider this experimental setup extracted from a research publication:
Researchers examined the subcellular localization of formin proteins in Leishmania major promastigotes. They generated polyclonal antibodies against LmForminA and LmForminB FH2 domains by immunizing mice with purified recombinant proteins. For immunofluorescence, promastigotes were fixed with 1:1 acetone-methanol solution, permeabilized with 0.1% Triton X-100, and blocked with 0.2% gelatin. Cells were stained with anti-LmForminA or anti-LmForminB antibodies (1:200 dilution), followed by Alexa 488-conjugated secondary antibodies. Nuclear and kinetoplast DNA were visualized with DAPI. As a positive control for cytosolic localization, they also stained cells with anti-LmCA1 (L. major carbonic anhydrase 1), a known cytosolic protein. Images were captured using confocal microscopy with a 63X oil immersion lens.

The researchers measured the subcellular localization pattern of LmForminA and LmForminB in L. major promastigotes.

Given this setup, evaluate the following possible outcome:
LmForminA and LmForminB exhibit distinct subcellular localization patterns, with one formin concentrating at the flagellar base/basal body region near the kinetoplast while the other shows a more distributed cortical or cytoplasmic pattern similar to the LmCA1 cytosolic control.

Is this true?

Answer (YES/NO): NO